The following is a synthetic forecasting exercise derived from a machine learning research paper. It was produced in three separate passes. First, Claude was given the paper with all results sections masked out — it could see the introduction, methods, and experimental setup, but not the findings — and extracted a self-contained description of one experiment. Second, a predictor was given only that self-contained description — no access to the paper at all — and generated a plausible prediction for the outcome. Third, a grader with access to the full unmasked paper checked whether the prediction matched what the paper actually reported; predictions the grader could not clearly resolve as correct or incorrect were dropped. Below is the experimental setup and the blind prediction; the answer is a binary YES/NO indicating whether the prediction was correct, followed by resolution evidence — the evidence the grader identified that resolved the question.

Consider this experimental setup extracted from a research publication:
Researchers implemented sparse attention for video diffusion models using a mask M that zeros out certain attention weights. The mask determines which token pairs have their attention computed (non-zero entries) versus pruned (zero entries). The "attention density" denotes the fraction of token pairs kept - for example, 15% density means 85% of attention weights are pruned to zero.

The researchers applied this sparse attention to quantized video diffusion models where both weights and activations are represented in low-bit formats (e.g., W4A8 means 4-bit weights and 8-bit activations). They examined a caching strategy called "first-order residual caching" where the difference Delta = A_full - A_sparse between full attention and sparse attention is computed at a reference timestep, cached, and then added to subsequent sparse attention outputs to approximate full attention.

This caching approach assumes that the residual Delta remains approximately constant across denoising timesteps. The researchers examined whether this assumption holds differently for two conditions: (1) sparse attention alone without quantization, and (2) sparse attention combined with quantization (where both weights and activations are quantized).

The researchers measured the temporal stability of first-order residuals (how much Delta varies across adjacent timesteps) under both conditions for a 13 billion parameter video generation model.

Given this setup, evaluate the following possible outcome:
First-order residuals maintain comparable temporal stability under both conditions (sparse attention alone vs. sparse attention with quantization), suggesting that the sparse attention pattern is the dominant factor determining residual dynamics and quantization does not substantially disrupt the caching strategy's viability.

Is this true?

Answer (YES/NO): NO